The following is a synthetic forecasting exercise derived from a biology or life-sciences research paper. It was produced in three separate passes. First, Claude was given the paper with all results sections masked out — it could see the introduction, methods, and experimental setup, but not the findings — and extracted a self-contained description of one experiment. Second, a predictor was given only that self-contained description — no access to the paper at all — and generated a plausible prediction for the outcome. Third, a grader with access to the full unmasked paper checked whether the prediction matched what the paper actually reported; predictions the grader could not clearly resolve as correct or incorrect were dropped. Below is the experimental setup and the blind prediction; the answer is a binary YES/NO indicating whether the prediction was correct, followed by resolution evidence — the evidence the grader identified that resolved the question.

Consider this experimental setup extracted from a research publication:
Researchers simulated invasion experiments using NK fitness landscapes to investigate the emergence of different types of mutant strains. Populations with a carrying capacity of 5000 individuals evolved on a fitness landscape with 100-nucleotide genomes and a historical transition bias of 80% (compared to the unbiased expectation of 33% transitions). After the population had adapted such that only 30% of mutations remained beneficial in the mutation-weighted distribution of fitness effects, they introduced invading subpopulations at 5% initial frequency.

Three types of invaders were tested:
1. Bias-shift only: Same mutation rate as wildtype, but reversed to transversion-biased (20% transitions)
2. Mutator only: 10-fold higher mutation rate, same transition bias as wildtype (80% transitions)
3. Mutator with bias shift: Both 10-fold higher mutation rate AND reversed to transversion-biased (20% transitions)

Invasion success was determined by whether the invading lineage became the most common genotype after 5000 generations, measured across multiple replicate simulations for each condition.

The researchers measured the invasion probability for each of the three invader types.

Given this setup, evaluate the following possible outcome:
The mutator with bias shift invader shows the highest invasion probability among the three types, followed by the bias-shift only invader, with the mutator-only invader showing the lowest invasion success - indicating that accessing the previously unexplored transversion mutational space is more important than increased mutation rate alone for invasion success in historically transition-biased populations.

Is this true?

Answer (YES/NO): NO